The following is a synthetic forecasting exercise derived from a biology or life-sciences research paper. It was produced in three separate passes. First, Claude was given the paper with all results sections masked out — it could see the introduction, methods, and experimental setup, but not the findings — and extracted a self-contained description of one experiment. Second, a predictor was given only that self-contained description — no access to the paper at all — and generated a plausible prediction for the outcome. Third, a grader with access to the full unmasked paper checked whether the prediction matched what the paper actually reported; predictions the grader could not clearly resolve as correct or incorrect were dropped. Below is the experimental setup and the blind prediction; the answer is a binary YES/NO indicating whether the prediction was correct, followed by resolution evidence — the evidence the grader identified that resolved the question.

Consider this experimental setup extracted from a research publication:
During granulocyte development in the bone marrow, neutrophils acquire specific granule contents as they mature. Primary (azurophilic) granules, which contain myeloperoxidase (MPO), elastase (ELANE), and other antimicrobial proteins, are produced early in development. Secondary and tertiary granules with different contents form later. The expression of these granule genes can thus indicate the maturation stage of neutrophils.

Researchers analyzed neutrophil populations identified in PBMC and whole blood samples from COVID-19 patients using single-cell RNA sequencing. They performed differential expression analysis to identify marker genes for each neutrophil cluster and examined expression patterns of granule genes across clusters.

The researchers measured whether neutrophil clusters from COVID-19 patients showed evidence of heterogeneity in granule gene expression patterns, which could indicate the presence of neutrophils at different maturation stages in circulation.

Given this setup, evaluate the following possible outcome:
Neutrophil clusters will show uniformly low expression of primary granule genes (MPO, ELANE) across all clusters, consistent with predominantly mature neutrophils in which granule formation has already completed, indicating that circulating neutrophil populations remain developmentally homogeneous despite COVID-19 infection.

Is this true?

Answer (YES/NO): NO